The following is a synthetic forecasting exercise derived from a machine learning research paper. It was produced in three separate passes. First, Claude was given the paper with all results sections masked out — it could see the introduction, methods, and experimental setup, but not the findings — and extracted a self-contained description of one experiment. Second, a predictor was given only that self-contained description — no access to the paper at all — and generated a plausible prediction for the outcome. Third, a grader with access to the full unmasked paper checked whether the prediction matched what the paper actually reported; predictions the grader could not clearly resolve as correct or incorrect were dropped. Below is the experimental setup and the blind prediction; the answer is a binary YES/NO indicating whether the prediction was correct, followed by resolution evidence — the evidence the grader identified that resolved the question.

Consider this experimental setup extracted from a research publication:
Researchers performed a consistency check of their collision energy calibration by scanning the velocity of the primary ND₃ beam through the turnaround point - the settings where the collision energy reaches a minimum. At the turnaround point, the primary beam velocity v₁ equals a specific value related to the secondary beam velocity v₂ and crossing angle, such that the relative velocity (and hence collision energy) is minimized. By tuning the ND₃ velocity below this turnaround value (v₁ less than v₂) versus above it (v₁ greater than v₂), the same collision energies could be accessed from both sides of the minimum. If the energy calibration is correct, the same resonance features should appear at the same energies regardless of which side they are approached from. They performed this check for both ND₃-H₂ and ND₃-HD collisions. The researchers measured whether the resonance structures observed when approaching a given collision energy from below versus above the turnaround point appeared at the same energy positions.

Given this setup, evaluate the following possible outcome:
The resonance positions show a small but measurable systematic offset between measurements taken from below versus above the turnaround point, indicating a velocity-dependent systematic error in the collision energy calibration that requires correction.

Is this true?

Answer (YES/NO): NO